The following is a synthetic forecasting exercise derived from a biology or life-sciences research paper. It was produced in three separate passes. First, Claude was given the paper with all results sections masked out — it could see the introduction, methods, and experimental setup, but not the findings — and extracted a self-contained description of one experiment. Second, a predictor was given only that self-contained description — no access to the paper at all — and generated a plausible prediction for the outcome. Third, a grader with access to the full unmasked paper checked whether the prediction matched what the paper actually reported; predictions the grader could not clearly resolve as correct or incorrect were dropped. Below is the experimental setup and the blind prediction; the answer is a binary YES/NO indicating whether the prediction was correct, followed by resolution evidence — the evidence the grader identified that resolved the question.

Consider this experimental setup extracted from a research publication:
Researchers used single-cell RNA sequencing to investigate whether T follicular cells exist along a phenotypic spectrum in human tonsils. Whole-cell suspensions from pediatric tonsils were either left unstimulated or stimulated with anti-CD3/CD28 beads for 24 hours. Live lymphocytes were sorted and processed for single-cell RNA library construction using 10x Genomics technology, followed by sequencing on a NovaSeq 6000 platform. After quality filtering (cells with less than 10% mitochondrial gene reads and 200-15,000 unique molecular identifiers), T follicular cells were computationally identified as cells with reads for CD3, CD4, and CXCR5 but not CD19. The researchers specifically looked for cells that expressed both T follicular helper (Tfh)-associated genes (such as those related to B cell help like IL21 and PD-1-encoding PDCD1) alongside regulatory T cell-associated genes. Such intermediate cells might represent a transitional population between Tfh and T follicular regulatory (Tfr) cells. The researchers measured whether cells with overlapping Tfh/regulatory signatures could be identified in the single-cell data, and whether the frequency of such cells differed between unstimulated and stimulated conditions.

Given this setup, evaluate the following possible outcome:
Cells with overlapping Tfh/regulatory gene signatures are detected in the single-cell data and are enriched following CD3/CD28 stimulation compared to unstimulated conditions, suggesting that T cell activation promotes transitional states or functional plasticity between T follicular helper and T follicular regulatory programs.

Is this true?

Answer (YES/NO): NO